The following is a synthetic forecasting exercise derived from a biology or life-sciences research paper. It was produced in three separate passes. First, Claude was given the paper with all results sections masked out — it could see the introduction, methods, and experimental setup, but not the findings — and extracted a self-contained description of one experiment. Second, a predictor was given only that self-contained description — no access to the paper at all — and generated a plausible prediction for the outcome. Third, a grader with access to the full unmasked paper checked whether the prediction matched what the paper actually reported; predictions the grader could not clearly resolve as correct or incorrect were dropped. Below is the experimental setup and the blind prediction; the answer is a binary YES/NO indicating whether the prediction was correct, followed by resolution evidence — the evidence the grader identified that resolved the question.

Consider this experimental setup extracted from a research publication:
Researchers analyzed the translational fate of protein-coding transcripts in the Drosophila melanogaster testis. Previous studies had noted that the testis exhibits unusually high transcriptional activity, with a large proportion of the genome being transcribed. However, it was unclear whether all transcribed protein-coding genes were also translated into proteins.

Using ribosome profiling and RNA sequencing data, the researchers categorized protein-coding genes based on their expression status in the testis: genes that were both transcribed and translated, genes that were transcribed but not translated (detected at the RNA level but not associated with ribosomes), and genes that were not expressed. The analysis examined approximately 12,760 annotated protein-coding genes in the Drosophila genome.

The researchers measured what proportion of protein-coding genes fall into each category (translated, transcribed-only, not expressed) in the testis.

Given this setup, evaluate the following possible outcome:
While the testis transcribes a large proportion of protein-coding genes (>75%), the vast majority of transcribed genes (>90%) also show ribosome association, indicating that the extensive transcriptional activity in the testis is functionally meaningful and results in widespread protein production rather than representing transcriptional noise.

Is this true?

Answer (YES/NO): NO